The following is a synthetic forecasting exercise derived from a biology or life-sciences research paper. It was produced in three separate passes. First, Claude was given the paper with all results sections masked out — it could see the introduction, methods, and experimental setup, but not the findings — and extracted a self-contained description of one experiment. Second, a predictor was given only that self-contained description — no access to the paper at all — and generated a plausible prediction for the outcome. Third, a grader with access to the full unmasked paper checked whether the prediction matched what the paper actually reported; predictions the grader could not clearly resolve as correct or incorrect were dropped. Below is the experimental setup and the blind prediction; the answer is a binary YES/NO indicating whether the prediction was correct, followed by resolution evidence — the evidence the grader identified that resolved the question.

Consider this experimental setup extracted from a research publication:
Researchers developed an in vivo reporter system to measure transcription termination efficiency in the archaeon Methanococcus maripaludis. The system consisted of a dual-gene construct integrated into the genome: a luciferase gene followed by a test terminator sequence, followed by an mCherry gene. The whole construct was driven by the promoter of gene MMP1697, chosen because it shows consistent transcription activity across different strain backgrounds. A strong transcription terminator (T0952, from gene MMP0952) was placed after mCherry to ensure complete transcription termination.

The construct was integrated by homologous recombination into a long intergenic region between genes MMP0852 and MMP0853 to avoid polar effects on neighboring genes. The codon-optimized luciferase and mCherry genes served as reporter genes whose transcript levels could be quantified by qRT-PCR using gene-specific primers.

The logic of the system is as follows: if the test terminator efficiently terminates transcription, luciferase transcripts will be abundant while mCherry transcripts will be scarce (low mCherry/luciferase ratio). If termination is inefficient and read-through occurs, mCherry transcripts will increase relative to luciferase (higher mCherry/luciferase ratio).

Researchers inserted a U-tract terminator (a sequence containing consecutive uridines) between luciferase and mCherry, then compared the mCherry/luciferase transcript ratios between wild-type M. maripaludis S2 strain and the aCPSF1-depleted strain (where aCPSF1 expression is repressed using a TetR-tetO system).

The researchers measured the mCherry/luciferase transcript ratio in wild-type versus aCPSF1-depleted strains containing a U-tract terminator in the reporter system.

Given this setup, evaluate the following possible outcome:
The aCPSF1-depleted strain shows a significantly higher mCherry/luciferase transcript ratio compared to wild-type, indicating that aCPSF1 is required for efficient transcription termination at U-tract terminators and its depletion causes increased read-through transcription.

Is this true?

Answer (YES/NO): YES